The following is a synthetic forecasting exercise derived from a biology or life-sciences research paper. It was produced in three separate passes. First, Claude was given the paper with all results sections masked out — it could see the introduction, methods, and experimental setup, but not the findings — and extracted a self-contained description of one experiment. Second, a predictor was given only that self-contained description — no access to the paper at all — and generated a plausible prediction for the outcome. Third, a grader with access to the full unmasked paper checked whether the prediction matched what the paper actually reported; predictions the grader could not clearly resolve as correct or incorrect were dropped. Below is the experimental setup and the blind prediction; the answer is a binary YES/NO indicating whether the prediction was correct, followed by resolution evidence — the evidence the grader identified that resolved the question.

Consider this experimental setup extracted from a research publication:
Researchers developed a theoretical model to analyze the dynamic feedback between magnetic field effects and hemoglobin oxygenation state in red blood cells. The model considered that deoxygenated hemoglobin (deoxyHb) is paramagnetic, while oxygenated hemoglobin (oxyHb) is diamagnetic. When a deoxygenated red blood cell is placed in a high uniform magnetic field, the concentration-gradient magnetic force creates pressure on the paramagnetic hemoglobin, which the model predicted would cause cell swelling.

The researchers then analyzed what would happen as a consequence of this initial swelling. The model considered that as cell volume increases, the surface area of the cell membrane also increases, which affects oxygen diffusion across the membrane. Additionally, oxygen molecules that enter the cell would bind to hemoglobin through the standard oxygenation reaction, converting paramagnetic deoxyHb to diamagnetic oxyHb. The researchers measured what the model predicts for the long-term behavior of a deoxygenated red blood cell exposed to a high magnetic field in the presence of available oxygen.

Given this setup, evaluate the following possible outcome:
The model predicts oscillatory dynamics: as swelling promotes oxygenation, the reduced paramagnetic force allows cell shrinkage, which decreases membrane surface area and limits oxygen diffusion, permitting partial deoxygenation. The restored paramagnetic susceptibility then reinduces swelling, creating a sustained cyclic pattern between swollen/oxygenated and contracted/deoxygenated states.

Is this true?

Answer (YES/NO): NO